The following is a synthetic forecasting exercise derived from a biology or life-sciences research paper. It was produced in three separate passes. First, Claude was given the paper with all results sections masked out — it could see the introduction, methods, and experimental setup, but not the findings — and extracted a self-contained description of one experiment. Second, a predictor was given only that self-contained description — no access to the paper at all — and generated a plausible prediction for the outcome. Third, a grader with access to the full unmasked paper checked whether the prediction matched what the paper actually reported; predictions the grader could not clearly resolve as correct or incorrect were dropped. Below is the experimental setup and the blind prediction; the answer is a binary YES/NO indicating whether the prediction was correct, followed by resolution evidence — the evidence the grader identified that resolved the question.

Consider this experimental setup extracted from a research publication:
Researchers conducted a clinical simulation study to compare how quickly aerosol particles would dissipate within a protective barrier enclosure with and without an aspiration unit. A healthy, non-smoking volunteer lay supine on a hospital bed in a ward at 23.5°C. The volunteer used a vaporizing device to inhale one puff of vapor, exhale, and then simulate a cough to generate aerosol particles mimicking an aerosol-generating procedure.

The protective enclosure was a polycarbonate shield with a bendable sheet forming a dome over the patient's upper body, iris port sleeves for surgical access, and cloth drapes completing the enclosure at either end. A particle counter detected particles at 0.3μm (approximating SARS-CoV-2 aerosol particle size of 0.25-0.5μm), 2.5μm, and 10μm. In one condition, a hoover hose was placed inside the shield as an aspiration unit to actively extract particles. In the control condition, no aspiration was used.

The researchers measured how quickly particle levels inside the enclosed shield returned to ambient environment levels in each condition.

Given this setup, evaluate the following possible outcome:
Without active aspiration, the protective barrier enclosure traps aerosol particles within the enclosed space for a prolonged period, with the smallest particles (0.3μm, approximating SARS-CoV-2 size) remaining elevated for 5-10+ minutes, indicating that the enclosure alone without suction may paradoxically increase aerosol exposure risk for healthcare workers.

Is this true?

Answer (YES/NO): NO